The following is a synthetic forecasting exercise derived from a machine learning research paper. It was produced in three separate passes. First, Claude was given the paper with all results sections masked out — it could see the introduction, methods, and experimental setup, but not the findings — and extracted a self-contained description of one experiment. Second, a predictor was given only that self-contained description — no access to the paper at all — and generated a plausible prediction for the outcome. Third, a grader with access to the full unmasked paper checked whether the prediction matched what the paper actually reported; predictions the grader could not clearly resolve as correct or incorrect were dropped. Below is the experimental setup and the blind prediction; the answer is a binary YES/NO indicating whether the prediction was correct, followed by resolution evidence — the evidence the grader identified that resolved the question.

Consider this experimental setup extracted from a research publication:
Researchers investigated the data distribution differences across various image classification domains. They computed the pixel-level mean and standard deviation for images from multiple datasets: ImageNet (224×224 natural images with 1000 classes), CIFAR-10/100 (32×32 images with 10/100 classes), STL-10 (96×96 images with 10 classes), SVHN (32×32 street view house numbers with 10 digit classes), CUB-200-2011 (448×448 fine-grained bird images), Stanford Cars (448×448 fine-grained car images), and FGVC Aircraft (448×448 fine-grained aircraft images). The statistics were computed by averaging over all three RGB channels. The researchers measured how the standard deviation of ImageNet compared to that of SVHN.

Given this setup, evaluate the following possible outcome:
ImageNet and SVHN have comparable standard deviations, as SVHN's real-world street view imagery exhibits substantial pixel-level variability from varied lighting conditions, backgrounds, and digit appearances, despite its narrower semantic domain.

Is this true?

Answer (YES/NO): NO